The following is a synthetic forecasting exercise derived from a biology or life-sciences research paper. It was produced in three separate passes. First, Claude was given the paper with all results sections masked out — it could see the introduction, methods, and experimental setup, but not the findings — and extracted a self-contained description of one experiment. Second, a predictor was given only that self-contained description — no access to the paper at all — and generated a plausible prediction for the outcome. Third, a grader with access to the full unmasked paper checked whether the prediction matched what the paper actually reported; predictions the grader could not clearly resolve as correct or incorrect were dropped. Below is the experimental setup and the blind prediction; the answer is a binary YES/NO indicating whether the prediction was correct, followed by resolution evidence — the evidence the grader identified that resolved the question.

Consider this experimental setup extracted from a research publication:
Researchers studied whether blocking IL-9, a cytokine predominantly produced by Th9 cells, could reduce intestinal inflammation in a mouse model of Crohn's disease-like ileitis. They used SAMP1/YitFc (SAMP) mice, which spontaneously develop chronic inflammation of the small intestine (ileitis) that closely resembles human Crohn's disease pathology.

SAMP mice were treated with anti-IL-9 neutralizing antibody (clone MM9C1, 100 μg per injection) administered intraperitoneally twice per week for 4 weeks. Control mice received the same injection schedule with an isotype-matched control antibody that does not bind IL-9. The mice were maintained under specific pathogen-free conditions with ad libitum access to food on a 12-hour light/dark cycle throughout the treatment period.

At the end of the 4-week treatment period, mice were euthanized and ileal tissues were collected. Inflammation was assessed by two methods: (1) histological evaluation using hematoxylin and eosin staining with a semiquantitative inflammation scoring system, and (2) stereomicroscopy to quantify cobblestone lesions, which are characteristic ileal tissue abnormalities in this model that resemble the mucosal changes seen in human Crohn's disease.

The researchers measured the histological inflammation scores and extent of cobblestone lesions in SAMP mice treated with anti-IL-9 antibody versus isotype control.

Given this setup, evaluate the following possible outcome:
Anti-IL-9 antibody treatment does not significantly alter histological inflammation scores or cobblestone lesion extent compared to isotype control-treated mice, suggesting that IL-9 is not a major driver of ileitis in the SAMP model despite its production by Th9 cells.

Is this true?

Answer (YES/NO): NO